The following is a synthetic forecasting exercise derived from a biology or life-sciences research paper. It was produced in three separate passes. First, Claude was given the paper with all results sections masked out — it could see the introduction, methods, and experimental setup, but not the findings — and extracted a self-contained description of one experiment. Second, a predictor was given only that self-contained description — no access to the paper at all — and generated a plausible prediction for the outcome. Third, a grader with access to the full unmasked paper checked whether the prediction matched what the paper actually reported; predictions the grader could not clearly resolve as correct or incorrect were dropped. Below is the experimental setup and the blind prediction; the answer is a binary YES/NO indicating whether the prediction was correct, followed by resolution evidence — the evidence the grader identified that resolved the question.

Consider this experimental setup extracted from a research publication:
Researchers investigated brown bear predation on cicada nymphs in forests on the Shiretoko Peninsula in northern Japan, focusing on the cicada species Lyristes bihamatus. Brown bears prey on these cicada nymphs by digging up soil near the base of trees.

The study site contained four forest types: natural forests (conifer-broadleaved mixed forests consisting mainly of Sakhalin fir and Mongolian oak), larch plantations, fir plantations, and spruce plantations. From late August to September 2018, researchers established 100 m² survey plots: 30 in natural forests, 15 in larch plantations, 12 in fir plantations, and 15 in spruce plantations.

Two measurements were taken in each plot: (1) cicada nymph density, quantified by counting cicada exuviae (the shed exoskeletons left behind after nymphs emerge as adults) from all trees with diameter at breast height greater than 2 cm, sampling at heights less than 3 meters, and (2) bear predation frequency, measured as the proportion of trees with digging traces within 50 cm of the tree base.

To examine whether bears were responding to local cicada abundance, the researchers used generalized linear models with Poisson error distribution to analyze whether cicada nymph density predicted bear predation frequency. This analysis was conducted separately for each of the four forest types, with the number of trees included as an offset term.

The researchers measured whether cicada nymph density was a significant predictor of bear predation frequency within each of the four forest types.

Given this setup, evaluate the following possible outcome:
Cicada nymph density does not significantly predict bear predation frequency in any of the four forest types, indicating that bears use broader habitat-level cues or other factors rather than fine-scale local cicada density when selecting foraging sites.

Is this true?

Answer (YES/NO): NO